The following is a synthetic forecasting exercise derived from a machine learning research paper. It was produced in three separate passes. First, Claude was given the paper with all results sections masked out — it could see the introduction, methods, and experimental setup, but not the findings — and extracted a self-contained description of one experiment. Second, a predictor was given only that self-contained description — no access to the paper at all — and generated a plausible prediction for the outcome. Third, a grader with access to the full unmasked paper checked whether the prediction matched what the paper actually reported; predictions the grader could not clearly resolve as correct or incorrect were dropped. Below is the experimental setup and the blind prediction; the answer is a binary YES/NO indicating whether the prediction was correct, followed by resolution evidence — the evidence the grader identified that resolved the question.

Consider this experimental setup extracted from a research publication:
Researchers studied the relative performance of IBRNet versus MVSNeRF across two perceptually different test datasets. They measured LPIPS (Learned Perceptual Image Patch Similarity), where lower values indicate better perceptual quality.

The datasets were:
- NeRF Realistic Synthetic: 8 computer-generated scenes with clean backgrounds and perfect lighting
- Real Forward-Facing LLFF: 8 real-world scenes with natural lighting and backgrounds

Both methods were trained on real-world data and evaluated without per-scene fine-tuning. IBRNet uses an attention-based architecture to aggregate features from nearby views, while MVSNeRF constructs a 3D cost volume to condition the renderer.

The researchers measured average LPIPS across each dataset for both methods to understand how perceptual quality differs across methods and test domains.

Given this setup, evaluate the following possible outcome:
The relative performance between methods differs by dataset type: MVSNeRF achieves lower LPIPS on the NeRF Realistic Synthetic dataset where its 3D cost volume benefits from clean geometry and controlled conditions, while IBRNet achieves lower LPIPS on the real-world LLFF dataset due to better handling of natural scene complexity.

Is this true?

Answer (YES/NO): NO